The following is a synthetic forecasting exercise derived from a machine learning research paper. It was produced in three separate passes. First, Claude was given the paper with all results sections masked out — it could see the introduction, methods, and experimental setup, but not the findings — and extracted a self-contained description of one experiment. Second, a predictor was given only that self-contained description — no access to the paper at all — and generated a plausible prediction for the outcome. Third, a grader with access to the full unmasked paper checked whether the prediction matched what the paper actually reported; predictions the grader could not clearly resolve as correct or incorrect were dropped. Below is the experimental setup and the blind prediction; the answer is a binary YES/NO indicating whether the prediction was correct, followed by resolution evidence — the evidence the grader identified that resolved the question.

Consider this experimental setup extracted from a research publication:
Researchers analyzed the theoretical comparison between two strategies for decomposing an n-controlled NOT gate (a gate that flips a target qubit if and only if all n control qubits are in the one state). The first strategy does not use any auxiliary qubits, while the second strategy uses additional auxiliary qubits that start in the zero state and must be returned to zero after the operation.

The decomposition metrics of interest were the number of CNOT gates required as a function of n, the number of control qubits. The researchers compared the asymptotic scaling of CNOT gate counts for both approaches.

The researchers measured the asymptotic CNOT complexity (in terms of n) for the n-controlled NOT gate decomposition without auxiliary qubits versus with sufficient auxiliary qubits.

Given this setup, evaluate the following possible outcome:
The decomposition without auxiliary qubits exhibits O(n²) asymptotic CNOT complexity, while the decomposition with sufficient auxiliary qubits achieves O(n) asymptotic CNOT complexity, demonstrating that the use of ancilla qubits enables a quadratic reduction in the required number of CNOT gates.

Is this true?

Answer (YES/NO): YES